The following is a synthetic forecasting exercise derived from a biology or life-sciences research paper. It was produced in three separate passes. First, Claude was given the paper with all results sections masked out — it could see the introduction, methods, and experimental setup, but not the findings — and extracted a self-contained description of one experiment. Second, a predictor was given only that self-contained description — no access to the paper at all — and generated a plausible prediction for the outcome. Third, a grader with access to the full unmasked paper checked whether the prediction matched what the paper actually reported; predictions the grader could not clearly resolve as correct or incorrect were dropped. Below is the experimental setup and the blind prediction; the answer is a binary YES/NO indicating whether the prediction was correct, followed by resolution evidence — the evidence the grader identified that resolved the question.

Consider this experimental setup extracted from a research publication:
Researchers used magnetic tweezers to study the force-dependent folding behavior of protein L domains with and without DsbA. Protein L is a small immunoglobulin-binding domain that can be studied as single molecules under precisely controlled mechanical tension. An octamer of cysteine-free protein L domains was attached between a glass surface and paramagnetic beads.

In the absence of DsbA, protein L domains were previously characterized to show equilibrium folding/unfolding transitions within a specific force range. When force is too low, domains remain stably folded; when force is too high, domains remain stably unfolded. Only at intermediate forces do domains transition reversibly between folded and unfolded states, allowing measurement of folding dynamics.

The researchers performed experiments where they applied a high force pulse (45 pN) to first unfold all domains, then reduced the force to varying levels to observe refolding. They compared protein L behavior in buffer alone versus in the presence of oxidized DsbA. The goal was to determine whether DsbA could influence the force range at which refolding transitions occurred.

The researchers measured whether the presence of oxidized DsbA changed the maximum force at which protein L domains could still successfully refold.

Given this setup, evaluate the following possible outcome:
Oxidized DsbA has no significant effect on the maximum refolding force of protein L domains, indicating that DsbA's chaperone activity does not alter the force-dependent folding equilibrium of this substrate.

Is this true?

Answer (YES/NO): NO